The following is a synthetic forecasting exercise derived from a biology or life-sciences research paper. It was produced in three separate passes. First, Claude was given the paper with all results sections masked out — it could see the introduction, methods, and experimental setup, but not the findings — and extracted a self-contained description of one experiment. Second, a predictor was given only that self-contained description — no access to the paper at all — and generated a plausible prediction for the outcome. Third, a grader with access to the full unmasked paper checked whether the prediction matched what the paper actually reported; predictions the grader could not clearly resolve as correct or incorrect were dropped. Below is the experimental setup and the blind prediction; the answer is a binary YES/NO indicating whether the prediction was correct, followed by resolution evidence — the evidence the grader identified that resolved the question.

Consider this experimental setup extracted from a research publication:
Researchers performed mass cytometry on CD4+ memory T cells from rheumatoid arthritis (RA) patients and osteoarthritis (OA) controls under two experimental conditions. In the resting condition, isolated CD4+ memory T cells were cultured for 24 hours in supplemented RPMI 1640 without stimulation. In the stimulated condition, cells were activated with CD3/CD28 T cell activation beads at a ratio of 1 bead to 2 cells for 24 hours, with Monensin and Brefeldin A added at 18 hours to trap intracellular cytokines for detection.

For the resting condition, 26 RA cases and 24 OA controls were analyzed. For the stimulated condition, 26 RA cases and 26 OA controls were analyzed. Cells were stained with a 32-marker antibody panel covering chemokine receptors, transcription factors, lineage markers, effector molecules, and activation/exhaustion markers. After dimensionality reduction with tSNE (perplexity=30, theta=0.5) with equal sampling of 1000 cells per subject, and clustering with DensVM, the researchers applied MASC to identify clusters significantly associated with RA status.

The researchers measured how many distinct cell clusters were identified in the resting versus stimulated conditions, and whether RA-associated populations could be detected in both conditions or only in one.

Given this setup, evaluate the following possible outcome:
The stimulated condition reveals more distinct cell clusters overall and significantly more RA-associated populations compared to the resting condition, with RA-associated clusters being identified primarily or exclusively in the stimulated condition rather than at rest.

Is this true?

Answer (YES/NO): NO